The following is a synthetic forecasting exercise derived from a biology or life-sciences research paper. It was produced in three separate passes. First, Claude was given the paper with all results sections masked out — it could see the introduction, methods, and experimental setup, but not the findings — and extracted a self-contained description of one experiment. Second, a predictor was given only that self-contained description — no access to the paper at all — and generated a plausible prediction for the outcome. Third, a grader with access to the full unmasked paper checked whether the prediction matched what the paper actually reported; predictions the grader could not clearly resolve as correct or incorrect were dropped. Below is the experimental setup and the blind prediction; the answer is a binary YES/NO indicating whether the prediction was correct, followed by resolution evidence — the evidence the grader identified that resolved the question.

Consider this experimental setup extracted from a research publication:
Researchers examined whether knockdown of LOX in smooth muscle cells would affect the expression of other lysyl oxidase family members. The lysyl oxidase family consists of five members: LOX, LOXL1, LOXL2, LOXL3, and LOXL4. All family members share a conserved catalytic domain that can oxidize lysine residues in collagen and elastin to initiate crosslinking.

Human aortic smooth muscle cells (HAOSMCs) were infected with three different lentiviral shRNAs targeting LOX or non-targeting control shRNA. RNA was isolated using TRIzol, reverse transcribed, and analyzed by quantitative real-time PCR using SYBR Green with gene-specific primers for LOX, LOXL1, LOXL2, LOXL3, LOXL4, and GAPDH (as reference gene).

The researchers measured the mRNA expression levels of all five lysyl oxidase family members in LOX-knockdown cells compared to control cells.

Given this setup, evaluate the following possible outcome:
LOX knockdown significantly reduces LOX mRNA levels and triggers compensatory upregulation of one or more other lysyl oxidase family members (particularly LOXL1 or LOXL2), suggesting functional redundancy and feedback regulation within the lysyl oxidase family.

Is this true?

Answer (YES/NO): NO